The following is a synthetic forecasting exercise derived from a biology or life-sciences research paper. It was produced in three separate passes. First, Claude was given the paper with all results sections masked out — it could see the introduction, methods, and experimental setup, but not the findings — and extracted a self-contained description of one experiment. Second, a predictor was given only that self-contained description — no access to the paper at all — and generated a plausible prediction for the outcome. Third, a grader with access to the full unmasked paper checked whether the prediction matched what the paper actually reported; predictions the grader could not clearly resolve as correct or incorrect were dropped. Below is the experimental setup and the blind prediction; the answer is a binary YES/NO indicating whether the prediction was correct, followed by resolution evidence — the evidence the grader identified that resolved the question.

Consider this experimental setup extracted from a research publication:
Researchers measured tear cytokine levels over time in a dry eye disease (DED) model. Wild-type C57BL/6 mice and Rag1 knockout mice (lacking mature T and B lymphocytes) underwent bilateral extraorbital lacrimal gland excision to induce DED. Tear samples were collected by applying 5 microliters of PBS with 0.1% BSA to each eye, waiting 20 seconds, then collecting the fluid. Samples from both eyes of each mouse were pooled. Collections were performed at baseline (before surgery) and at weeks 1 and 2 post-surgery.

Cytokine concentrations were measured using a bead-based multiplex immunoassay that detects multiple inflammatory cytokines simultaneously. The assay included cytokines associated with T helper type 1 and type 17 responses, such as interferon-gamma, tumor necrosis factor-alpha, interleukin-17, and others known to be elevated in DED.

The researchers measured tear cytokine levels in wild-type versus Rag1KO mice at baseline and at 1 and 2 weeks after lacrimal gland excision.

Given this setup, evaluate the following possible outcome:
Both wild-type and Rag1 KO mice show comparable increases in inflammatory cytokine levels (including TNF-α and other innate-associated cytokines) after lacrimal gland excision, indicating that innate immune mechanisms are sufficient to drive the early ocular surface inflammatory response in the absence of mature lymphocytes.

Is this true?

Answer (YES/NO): NO